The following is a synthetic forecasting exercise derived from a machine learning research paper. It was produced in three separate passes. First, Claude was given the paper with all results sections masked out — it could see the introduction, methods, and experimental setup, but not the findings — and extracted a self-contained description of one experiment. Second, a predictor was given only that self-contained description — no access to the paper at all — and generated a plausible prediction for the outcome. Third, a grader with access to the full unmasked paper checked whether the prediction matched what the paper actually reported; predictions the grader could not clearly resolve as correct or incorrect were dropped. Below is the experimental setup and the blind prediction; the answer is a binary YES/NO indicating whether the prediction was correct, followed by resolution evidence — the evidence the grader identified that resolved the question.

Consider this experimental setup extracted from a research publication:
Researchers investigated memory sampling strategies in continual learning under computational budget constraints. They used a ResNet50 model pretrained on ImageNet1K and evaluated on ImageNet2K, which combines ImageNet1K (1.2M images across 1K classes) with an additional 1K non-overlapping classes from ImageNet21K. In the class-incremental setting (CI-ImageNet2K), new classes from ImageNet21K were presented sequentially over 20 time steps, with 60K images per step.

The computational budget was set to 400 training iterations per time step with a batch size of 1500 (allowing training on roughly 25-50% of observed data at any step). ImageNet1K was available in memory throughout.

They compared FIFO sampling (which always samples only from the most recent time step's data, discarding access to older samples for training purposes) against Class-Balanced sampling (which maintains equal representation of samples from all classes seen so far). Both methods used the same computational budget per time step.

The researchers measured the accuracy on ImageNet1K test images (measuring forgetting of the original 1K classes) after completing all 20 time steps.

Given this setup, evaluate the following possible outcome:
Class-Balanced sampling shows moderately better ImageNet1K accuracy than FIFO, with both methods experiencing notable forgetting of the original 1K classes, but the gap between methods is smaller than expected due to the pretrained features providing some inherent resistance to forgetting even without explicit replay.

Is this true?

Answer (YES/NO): NO